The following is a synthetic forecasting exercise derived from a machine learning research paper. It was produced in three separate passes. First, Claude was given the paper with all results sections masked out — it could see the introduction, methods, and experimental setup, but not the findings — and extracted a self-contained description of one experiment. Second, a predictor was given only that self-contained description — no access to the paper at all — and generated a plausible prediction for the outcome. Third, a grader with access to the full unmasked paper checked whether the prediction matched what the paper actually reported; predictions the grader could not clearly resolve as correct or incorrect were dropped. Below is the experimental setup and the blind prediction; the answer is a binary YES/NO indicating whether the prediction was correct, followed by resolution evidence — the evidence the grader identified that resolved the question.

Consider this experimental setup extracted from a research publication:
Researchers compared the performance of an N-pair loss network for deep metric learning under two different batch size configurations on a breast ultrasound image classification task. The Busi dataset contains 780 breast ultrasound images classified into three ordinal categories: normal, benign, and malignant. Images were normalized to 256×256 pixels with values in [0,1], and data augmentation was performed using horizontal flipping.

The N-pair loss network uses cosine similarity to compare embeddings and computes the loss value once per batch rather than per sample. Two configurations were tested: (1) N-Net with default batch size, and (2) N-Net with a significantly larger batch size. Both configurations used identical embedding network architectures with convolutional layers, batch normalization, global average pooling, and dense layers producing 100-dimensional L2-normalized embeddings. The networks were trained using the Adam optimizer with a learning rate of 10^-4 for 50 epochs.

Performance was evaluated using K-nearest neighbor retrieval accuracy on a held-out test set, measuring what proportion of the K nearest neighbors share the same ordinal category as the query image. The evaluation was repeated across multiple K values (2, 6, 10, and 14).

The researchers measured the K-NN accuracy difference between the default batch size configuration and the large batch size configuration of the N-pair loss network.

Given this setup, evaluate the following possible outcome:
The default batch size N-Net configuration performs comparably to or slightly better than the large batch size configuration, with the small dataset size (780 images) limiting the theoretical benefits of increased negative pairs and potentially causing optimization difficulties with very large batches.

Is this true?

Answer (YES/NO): NO